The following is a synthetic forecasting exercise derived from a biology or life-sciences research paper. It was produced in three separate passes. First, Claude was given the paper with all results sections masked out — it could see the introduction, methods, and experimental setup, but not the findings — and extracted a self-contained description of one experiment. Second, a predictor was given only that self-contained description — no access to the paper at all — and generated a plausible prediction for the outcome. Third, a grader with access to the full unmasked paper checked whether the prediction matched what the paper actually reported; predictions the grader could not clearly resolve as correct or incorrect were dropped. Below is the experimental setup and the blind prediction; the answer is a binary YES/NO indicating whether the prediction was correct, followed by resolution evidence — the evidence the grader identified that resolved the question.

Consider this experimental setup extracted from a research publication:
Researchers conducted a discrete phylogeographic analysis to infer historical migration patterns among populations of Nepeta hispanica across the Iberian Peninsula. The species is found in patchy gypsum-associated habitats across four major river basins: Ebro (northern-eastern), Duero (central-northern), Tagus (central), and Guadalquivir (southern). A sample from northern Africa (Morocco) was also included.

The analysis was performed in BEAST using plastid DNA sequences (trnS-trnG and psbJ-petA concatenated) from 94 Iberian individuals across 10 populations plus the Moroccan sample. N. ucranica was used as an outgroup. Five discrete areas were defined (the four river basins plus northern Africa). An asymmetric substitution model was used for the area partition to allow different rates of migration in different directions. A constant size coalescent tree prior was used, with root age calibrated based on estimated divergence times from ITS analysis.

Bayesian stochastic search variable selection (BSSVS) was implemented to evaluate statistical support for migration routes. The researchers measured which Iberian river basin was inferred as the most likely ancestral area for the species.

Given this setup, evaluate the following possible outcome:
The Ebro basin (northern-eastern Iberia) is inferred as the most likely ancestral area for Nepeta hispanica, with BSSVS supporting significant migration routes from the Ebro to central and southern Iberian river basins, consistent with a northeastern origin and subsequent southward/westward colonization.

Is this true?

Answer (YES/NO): YES